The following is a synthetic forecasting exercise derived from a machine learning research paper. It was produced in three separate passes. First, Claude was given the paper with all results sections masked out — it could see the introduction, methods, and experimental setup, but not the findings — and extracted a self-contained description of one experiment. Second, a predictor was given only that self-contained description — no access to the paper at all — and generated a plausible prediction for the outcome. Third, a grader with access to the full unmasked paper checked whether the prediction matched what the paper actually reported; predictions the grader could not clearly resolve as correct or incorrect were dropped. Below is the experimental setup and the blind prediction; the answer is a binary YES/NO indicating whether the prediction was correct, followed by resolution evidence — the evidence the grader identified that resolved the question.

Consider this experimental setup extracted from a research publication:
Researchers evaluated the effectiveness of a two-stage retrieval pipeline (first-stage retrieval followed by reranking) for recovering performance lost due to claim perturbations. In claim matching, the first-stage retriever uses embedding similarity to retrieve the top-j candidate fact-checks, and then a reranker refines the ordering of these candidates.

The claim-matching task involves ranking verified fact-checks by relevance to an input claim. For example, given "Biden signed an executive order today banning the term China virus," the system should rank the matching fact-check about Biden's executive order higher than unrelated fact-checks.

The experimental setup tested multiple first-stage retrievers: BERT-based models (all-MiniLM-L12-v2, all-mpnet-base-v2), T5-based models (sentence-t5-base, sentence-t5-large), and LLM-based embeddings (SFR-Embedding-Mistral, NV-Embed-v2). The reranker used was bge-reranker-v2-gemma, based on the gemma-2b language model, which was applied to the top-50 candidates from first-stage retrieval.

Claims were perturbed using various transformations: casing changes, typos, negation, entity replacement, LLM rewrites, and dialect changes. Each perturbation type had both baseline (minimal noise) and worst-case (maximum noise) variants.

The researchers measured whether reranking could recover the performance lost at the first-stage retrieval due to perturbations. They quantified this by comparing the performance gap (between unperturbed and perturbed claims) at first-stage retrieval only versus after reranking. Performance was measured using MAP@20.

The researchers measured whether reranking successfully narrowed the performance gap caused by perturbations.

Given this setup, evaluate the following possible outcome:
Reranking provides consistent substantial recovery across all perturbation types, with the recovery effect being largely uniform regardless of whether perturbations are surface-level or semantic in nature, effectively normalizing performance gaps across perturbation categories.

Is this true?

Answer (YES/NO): NO